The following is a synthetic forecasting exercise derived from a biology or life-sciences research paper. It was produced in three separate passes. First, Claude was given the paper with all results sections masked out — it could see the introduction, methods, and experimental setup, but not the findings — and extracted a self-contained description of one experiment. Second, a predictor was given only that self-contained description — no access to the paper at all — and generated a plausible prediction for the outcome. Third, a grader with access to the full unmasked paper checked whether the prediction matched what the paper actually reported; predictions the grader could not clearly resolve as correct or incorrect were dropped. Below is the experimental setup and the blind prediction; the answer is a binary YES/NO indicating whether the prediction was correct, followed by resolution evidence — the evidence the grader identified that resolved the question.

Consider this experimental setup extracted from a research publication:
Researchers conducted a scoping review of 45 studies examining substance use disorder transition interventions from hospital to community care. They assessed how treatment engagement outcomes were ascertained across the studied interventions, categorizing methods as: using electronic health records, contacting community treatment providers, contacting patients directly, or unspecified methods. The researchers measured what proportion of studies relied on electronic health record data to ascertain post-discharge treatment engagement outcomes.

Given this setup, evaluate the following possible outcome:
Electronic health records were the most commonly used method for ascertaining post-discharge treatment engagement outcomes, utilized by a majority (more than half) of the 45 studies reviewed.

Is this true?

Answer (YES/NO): YES